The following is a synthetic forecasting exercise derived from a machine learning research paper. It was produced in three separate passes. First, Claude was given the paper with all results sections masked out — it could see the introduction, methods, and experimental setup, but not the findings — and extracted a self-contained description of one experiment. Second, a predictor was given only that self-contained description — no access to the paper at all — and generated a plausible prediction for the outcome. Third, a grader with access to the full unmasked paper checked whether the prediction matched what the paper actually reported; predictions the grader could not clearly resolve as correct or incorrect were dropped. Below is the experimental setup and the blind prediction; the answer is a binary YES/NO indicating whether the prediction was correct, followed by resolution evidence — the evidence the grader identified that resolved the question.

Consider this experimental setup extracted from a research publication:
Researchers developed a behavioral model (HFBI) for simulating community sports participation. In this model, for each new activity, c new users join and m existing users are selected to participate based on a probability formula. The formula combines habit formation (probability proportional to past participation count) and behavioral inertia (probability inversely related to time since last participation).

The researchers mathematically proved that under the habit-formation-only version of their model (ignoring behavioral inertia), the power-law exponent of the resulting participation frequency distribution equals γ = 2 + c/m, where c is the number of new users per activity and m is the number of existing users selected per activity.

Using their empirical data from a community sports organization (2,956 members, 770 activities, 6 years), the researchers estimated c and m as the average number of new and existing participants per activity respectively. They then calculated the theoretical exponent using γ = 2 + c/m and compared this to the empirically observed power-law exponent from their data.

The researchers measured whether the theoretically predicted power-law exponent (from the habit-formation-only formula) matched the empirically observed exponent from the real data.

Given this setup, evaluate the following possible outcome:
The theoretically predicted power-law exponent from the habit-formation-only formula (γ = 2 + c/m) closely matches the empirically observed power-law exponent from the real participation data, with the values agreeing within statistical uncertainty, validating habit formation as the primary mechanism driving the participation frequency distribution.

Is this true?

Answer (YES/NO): NO